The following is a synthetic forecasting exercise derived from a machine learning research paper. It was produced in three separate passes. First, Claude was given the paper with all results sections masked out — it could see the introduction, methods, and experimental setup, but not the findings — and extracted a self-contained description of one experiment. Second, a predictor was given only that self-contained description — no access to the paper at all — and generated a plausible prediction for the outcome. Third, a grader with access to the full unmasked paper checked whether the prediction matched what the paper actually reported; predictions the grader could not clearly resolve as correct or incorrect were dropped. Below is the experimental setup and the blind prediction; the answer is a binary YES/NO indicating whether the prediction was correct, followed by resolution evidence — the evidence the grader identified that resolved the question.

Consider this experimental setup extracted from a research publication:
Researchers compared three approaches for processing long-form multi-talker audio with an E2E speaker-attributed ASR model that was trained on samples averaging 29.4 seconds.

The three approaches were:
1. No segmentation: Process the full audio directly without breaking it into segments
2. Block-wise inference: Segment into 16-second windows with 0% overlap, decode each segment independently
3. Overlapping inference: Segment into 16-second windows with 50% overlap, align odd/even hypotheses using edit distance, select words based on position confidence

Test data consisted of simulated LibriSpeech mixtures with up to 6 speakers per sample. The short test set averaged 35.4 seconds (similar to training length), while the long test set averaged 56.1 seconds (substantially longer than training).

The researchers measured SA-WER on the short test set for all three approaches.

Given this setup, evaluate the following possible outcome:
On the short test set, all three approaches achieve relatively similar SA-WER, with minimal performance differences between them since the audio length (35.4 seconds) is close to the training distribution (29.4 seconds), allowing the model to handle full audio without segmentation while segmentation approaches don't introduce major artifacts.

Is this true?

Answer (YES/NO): YES